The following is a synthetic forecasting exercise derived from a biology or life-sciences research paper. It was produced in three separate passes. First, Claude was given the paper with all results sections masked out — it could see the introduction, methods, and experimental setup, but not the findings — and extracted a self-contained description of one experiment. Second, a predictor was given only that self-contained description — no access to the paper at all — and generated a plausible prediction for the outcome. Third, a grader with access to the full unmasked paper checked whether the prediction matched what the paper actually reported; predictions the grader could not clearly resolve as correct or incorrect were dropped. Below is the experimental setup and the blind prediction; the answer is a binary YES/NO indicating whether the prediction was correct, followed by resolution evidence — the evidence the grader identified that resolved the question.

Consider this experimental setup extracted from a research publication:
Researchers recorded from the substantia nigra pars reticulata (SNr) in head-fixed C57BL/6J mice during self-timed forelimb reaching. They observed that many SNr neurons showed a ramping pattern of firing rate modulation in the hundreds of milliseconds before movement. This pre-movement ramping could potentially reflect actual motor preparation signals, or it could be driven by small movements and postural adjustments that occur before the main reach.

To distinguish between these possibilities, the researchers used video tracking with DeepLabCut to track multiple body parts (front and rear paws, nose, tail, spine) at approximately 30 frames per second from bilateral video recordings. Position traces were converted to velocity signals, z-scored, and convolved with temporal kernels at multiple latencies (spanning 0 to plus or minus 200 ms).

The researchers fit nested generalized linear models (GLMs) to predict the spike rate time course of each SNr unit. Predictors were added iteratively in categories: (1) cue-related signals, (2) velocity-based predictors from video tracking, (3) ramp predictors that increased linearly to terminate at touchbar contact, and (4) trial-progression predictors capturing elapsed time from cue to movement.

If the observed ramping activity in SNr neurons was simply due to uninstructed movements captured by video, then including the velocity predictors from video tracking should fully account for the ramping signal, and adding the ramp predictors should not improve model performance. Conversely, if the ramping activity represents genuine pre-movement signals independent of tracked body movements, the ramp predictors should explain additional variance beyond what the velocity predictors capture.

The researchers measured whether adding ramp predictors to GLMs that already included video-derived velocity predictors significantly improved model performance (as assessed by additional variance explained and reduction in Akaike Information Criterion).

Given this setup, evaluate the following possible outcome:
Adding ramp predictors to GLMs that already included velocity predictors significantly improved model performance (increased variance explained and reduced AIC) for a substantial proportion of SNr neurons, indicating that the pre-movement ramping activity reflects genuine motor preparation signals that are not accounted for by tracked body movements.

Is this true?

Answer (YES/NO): YES